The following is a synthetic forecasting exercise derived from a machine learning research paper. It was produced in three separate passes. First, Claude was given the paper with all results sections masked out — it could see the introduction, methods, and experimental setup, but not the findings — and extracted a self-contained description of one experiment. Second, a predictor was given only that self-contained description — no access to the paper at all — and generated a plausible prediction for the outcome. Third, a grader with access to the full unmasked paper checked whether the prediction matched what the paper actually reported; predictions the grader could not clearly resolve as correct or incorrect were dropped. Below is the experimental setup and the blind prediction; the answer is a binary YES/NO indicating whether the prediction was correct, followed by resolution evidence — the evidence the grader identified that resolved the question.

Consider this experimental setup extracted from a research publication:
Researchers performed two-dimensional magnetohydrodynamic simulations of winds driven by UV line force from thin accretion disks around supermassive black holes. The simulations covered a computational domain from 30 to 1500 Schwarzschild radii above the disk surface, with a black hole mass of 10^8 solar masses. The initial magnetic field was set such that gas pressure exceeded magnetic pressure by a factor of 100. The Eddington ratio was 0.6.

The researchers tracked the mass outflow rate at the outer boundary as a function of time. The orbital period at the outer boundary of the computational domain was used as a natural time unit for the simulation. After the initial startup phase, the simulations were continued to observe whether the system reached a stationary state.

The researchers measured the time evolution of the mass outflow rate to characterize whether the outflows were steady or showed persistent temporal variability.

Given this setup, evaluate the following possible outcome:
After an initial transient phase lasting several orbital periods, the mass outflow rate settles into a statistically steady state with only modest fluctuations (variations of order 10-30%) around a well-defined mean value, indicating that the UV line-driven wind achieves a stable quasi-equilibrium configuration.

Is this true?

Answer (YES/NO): NO